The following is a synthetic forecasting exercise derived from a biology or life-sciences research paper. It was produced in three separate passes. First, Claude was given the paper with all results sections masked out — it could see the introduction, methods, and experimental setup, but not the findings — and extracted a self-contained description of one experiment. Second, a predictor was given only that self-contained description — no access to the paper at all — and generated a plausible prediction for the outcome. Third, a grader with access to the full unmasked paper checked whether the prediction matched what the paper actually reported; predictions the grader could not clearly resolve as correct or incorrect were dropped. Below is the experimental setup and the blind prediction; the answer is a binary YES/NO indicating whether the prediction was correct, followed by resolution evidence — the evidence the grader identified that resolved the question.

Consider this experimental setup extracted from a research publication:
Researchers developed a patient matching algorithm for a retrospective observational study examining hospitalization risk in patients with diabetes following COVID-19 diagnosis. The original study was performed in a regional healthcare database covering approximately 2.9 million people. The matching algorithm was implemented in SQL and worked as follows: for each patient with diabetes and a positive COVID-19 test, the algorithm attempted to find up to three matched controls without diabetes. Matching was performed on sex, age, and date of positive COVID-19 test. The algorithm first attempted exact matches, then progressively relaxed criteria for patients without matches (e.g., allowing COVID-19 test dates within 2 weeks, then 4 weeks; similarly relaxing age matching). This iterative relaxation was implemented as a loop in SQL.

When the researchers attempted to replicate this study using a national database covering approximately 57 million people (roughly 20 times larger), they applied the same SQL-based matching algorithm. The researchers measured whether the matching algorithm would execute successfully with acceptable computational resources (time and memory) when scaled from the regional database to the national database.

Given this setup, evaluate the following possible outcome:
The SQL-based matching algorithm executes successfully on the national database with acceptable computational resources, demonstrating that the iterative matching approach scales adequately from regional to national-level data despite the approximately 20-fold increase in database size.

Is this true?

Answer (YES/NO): NO